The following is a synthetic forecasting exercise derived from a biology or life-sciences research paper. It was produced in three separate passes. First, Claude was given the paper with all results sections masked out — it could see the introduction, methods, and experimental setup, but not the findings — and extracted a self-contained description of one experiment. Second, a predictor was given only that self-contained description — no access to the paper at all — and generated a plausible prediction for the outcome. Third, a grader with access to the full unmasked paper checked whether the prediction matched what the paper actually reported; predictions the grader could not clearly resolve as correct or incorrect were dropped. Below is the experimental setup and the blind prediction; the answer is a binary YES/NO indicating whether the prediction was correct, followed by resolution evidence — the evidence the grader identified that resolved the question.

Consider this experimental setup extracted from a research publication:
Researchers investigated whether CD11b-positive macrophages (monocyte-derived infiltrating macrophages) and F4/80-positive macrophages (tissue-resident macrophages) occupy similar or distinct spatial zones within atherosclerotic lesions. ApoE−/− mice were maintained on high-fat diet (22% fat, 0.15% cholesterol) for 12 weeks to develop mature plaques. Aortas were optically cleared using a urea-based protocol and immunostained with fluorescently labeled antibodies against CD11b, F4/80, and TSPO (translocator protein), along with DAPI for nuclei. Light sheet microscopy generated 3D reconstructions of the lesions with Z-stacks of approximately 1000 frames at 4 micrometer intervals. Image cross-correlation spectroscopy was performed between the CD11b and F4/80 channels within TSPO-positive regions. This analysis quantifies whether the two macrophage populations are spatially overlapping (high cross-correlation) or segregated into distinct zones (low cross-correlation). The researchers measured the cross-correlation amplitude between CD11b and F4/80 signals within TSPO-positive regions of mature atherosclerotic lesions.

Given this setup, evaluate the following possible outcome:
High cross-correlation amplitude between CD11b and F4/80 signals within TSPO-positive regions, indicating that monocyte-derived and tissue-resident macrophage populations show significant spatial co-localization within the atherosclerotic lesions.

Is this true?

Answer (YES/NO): NO